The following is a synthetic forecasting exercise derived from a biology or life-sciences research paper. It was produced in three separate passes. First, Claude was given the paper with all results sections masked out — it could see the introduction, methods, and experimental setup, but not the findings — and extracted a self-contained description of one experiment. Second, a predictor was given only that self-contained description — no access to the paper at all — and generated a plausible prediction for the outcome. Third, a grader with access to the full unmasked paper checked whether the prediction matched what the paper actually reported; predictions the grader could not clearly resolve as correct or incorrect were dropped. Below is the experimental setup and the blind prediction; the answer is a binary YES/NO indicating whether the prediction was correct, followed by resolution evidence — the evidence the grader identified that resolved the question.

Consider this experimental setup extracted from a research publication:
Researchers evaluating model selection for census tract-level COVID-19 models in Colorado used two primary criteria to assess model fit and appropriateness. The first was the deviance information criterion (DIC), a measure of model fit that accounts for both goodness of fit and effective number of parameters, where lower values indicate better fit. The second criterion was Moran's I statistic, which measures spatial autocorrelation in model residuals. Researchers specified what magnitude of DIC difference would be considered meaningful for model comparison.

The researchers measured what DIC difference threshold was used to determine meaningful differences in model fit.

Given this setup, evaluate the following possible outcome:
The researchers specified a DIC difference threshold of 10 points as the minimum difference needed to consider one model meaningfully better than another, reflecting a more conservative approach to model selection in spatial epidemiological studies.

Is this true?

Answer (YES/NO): YES